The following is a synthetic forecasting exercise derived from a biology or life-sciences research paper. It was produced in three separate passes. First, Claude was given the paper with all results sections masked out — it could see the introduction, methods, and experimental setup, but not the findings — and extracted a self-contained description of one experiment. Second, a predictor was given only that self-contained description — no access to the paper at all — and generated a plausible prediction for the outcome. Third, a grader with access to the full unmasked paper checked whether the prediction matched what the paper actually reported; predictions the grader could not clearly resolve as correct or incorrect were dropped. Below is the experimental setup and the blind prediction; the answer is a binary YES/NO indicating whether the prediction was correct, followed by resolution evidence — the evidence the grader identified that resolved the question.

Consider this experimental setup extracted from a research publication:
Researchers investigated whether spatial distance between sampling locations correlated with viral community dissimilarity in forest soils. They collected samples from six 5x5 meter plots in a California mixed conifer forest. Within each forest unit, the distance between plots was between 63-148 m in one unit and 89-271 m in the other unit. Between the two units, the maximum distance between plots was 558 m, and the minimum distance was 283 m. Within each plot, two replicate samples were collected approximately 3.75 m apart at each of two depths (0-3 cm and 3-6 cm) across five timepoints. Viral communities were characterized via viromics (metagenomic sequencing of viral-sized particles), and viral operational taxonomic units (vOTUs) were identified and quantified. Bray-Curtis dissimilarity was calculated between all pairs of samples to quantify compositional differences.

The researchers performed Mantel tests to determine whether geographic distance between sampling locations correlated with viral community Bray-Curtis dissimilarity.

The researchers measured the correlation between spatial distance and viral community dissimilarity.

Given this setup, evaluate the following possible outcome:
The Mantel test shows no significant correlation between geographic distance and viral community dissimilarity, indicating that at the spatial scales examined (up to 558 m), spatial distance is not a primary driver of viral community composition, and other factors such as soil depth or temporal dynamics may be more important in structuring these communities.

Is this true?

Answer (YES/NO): NO